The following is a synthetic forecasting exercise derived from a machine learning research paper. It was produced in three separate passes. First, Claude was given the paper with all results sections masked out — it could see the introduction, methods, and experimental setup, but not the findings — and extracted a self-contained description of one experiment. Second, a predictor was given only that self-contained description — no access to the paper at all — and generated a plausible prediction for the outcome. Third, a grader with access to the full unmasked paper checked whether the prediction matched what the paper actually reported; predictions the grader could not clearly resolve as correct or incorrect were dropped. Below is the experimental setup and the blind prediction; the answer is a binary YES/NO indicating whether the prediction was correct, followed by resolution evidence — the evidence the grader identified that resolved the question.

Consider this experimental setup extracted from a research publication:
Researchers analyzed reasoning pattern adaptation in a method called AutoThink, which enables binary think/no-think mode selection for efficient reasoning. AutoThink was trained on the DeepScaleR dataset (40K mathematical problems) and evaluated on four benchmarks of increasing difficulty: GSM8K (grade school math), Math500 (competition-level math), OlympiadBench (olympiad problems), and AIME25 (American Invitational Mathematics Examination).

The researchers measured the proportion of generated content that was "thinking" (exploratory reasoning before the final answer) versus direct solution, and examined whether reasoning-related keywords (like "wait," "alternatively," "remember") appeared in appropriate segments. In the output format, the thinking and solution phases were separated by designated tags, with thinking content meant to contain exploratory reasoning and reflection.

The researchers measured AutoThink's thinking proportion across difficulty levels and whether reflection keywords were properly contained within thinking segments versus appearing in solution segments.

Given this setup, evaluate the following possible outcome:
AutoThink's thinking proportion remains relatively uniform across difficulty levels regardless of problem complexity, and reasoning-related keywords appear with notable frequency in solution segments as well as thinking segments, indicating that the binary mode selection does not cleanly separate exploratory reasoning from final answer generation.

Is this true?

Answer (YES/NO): YES